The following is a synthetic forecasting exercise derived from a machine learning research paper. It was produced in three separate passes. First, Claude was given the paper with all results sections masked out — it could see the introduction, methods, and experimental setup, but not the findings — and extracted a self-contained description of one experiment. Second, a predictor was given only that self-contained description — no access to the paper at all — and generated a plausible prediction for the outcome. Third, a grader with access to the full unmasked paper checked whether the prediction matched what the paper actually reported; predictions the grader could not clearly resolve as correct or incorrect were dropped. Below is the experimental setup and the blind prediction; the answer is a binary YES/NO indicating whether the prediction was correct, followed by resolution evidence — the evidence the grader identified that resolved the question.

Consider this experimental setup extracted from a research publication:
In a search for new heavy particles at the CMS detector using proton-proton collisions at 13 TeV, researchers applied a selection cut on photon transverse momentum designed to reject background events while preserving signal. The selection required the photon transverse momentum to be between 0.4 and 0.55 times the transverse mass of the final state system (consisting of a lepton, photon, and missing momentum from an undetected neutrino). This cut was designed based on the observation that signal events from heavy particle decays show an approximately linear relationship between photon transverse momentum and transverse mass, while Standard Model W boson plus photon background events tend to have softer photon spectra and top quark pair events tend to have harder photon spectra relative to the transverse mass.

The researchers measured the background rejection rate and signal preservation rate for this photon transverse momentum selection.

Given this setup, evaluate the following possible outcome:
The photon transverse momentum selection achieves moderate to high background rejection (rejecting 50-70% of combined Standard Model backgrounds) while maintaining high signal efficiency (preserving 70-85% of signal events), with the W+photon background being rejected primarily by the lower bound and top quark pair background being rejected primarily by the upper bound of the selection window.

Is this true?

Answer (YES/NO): NO